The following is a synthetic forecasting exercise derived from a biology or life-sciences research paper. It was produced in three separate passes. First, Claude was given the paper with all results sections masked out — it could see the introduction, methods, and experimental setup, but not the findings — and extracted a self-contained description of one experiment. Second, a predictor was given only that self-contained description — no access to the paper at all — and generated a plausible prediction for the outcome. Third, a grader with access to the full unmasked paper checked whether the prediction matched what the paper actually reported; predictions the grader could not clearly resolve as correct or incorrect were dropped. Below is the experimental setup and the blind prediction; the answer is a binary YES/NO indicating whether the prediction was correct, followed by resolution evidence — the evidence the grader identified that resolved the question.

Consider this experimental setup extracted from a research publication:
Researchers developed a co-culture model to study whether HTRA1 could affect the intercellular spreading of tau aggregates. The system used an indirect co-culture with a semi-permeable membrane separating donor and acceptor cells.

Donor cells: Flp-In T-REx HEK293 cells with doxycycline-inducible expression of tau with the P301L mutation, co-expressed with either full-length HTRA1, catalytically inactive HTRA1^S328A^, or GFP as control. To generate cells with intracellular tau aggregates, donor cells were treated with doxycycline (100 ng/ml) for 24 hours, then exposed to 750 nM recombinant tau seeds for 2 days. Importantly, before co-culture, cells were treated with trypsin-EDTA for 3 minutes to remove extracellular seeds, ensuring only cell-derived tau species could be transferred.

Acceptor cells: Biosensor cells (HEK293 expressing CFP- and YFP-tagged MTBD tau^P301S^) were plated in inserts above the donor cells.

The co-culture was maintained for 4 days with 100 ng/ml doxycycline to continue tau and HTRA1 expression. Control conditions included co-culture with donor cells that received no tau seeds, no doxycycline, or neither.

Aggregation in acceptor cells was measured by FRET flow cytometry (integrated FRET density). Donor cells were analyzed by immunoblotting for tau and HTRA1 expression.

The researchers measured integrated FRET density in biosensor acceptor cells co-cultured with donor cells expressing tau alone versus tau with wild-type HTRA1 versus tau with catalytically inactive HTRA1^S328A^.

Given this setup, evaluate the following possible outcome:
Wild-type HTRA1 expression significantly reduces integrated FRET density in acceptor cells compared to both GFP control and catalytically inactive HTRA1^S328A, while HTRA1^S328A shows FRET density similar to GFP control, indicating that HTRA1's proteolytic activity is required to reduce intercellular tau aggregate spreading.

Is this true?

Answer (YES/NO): NO